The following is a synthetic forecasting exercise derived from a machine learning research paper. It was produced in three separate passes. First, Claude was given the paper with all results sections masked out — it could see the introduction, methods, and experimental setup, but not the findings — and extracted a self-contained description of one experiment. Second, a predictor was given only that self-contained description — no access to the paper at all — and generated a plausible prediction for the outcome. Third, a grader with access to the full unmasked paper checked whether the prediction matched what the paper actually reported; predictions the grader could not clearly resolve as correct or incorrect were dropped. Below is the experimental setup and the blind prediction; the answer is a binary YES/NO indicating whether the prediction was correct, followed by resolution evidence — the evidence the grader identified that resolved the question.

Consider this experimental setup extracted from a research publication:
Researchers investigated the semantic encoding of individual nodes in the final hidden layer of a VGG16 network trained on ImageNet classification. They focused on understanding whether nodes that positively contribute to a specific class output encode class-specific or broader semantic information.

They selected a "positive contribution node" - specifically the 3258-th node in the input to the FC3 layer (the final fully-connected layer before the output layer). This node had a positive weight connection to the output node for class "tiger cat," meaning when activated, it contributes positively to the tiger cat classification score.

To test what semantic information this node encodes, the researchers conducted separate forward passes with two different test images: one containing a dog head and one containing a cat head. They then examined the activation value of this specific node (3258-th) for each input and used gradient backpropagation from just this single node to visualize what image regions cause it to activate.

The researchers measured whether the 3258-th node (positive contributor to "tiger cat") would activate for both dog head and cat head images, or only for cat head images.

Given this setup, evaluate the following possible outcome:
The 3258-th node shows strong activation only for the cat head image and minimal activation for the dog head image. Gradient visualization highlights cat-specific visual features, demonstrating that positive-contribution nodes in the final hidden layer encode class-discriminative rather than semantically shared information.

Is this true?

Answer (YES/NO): NO